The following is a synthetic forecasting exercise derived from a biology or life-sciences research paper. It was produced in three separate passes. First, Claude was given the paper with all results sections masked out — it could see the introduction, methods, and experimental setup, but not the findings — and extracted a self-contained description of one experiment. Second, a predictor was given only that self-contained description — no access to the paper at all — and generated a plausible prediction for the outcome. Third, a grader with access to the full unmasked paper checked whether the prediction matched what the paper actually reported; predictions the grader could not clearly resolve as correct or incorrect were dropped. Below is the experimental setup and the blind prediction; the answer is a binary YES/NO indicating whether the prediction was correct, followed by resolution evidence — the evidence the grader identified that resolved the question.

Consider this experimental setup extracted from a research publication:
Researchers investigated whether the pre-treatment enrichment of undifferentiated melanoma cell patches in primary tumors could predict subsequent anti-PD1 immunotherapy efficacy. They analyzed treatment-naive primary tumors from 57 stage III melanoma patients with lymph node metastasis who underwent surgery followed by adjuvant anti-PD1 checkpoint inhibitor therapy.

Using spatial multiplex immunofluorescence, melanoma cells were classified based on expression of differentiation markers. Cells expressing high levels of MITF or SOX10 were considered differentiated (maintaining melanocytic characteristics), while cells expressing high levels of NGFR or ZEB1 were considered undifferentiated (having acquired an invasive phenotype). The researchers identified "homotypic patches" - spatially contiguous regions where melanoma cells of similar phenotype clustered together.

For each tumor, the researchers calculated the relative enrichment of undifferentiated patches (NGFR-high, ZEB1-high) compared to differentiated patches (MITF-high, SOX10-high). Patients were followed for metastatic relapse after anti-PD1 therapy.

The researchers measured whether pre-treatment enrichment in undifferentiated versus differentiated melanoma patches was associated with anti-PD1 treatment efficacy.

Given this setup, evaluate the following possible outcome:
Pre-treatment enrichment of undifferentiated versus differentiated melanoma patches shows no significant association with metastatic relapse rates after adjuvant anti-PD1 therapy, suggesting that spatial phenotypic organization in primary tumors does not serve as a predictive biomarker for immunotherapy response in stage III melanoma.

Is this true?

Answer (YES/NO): NO